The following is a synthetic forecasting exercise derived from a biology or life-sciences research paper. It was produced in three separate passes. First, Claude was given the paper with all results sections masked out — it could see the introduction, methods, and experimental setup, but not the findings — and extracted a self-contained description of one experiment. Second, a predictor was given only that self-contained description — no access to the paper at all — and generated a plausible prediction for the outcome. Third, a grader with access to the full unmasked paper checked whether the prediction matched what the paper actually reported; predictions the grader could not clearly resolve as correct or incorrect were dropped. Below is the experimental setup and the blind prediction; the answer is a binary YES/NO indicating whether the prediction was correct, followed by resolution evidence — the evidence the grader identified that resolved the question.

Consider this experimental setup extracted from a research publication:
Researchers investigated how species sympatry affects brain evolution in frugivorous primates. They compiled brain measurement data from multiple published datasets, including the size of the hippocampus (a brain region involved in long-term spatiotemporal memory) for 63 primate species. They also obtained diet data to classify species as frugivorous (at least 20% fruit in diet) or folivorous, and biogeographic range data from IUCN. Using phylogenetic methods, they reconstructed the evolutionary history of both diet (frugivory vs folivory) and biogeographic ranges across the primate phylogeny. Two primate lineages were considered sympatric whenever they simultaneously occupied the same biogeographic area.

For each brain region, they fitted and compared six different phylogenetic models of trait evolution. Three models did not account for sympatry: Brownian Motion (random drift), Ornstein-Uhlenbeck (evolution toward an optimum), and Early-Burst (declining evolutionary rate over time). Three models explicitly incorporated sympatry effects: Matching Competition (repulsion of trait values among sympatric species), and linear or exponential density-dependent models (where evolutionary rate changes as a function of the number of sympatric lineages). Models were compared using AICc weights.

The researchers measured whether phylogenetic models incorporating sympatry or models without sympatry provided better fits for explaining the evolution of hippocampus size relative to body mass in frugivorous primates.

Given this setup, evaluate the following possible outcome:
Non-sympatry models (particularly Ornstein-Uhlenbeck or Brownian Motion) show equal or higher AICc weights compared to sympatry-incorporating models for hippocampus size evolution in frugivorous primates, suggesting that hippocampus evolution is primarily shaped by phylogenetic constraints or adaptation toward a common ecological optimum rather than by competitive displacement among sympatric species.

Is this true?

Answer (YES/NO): NO